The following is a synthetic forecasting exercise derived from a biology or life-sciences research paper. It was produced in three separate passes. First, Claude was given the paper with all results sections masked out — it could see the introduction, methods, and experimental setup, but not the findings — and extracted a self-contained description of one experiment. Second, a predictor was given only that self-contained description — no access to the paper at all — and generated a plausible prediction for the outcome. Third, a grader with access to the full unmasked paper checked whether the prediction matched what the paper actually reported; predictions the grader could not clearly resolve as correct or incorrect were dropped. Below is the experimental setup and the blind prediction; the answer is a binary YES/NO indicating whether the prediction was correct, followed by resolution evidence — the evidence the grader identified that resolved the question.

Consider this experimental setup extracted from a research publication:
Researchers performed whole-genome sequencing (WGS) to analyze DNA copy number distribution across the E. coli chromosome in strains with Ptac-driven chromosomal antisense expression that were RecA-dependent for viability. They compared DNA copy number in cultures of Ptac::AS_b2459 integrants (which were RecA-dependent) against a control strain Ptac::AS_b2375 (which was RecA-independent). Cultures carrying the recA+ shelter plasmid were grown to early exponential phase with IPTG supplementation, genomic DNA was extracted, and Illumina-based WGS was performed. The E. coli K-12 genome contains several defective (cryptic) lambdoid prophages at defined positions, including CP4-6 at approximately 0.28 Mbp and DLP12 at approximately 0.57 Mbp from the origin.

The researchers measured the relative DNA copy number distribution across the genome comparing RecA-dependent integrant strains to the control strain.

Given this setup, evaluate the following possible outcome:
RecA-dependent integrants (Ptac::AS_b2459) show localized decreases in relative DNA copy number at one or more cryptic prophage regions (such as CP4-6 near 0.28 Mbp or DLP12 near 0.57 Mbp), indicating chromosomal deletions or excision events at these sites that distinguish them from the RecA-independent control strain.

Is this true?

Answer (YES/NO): NO